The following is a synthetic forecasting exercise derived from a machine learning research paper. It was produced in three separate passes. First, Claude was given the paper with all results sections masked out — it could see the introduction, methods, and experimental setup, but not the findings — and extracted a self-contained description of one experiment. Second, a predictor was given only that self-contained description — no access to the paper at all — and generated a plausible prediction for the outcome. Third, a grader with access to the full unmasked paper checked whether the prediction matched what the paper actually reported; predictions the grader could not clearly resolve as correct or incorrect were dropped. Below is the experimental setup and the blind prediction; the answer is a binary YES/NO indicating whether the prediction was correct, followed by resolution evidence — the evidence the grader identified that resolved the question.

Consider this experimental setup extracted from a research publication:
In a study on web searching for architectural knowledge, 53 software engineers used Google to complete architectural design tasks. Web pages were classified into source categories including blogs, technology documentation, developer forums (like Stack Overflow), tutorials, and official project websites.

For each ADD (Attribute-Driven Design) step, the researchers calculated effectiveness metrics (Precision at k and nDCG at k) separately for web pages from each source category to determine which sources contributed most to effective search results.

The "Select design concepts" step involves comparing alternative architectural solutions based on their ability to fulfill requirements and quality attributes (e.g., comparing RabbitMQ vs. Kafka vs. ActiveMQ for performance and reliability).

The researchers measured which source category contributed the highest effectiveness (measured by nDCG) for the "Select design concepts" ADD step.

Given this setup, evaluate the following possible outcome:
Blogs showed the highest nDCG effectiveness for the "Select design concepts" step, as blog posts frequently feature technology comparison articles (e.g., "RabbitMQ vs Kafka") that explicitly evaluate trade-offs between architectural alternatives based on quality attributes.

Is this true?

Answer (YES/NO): YES